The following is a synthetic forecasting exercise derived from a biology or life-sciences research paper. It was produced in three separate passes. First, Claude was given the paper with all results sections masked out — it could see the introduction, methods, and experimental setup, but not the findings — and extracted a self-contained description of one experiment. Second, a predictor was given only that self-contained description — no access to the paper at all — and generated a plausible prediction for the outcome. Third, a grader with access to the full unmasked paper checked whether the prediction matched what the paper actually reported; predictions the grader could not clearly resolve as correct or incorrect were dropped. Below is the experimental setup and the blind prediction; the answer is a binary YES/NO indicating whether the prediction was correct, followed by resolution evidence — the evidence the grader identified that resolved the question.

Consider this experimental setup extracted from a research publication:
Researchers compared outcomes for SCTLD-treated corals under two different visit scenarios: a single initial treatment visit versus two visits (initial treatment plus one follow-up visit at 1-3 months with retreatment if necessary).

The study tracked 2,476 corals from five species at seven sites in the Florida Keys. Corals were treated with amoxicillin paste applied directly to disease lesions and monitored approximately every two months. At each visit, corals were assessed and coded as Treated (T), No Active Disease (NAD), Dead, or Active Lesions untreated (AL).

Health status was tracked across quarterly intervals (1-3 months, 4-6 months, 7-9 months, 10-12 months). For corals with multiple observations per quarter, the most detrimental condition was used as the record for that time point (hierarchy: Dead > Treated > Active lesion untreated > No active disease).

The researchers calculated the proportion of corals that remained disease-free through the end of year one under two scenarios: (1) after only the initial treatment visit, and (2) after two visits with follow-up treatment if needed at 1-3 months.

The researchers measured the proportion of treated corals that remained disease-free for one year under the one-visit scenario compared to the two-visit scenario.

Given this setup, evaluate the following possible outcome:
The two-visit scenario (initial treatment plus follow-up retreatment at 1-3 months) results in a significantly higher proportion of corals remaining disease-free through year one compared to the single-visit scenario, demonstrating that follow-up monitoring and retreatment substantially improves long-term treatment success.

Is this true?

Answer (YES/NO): YES